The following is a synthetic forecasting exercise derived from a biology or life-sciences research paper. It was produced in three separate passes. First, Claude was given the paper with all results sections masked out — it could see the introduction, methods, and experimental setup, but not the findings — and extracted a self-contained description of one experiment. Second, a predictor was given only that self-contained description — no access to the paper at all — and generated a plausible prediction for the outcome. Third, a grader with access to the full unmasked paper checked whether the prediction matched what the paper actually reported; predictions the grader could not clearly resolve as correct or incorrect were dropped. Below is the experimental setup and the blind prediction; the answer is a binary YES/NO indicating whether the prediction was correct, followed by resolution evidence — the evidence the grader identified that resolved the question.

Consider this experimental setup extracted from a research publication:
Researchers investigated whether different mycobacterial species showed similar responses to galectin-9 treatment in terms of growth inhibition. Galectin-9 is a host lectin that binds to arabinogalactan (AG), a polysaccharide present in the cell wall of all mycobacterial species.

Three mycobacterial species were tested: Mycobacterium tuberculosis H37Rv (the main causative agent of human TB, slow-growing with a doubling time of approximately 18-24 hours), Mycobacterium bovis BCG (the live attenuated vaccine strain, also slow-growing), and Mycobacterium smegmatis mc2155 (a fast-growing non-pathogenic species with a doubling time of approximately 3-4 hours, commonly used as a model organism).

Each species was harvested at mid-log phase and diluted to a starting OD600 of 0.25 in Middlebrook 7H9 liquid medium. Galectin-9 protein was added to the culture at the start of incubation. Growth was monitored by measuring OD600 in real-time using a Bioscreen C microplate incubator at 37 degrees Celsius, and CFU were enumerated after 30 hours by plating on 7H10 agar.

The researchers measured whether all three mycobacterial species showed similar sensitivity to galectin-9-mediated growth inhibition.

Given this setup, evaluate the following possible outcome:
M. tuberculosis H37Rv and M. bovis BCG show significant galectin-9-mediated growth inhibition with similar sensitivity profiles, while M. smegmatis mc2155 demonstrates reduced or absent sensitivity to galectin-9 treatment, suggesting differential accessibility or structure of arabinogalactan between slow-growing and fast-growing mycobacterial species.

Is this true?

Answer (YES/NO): NO